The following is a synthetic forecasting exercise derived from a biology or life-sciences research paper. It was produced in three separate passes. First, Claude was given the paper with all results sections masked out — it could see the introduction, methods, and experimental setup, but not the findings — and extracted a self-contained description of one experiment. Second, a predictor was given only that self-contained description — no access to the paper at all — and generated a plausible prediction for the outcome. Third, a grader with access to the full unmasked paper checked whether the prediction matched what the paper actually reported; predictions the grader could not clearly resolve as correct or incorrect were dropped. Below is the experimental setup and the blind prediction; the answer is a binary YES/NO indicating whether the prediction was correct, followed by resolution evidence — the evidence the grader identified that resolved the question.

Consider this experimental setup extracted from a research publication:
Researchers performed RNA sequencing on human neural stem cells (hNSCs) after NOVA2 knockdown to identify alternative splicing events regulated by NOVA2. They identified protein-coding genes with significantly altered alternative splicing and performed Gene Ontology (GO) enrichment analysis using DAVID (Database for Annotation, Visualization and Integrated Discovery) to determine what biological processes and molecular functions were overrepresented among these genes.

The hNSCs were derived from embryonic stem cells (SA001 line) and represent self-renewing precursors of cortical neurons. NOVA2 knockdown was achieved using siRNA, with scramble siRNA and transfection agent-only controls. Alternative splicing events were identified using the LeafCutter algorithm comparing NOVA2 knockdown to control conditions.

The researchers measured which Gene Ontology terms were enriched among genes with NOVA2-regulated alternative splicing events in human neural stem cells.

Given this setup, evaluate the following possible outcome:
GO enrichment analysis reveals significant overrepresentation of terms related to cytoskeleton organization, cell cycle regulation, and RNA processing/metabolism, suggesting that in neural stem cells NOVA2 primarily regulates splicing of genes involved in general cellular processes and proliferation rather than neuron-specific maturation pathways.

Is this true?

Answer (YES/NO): NO